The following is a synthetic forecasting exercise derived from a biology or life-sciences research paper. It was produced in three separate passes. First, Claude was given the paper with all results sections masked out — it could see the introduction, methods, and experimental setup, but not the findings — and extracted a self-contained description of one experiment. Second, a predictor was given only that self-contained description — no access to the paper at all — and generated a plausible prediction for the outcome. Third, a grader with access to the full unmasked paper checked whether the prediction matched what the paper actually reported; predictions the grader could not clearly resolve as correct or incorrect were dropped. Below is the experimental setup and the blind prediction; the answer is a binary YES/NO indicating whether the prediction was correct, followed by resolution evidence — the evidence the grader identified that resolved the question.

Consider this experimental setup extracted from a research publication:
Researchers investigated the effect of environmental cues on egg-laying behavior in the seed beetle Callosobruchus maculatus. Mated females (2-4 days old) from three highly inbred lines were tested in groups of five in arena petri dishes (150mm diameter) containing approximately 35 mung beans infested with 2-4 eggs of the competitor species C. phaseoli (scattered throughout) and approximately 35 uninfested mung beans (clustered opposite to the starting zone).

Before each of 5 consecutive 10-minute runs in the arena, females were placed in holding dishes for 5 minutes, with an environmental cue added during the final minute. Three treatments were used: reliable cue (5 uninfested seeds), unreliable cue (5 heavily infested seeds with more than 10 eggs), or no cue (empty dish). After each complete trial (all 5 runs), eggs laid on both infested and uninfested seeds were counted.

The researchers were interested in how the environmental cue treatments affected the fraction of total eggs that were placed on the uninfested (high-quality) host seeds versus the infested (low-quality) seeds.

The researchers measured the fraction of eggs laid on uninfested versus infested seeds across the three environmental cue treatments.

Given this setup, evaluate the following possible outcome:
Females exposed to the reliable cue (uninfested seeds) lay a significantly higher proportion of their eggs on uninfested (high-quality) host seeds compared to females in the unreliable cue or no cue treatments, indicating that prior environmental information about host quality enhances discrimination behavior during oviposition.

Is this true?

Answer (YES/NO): YES